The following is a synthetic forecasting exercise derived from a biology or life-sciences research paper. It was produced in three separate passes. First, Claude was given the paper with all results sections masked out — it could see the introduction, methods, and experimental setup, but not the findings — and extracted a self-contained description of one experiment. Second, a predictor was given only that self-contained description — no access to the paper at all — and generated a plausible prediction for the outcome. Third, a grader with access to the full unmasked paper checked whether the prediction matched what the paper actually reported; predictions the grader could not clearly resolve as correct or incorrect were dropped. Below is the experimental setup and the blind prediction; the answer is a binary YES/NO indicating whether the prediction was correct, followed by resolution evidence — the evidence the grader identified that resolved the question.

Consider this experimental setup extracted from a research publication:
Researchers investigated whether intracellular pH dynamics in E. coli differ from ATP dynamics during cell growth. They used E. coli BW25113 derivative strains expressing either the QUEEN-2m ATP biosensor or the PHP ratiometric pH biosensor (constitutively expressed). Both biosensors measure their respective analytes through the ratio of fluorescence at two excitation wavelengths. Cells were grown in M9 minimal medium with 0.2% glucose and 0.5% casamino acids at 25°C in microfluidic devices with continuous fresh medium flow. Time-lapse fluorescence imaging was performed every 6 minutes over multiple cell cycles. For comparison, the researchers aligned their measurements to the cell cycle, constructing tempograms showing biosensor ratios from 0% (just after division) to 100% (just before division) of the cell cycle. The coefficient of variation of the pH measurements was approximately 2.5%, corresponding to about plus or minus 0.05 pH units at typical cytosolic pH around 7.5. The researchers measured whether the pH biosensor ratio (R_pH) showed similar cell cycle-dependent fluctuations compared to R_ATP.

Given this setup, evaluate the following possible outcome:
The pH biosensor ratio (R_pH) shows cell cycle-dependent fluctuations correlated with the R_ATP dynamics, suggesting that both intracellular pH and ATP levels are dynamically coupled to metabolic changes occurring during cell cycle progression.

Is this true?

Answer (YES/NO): NO